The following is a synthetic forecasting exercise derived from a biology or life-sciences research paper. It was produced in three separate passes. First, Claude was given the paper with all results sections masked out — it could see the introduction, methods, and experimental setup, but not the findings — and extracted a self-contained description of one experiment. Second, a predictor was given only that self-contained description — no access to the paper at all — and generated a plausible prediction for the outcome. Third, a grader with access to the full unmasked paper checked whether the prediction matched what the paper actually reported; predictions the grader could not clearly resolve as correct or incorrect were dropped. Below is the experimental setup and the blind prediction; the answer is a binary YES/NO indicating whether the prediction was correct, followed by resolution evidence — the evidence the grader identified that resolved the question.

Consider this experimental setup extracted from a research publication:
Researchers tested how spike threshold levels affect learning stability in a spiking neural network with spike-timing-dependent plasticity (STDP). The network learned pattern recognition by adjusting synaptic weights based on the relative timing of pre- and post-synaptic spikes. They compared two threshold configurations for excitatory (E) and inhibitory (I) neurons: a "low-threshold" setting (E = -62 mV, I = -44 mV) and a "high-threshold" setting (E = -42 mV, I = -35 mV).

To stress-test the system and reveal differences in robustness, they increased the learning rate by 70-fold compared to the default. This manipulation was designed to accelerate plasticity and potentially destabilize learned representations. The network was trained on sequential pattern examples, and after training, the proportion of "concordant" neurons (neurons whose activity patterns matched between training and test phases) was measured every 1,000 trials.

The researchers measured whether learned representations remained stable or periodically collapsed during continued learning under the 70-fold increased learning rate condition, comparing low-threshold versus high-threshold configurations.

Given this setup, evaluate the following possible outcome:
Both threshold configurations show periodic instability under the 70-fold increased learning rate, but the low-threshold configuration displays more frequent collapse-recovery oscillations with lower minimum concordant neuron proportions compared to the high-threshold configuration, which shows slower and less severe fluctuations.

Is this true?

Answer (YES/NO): YES